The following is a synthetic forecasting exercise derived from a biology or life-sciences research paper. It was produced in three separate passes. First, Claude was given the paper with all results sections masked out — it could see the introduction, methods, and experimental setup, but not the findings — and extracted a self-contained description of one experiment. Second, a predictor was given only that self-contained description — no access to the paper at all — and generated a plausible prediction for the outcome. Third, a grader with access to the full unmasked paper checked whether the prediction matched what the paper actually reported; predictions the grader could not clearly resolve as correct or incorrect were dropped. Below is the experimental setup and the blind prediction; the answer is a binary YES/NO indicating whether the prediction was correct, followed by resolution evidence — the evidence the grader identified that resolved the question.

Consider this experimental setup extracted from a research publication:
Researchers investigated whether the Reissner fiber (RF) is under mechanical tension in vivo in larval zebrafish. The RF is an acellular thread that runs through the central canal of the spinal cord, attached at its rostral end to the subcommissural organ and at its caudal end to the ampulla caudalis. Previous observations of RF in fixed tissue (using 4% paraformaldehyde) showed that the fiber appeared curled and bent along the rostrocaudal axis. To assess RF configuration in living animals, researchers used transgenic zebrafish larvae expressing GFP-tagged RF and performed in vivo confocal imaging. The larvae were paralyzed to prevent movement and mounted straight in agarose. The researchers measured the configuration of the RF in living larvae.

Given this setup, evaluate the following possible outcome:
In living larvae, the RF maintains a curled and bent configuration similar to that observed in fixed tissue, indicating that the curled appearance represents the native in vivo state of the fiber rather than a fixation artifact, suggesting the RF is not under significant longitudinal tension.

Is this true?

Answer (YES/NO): NO